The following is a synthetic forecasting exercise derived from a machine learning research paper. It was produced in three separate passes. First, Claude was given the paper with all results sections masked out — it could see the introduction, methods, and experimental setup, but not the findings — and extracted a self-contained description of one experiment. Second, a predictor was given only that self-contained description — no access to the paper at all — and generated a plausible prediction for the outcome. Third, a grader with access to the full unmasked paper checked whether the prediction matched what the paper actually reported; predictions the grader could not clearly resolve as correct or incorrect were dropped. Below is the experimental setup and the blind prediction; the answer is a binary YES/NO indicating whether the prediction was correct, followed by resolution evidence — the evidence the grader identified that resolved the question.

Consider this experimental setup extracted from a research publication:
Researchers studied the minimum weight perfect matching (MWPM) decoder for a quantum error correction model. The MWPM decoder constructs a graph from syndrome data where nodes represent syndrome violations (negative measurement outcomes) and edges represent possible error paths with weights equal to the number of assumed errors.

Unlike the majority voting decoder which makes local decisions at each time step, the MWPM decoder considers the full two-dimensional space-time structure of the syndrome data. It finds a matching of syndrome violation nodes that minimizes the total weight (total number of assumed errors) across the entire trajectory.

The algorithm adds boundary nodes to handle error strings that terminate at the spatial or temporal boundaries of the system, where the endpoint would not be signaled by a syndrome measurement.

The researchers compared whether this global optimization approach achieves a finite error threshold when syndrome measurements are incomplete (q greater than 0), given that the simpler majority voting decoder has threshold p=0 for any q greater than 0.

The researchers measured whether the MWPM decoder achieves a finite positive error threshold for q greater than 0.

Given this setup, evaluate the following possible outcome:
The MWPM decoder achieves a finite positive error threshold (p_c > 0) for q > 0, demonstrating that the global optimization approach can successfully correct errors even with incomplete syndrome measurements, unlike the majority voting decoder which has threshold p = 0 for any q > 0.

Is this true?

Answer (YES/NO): YES